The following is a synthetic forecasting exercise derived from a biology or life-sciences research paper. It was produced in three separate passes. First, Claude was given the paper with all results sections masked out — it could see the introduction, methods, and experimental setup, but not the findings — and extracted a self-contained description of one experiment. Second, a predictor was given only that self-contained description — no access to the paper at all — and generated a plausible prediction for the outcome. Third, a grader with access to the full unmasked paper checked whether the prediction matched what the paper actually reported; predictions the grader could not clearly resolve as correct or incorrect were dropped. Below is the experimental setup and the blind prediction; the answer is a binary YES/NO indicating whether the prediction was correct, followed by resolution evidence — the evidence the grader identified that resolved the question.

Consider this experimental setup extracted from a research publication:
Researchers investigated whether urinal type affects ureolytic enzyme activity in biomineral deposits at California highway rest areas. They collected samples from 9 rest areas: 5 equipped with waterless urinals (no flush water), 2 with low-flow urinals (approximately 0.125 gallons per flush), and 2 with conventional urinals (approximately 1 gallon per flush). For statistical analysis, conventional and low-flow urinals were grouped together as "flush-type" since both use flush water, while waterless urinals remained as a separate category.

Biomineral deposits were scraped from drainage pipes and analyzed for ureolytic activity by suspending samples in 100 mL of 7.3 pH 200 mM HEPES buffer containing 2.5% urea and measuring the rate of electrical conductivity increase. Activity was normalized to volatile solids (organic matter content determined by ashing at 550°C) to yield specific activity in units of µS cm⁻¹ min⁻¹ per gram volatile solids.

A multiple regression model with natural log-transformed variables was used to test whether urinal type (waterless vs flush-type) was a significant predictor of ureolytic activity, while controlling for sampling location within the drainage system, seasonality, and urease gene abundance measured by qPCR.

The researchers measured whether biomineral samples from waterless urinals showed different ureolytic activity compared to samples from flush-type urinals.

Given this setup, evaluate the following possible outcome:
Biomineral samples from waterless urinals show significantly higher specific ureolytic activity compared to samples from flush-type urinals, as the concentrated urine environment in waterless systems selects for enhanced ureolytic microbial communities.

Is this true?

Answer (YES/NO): NO